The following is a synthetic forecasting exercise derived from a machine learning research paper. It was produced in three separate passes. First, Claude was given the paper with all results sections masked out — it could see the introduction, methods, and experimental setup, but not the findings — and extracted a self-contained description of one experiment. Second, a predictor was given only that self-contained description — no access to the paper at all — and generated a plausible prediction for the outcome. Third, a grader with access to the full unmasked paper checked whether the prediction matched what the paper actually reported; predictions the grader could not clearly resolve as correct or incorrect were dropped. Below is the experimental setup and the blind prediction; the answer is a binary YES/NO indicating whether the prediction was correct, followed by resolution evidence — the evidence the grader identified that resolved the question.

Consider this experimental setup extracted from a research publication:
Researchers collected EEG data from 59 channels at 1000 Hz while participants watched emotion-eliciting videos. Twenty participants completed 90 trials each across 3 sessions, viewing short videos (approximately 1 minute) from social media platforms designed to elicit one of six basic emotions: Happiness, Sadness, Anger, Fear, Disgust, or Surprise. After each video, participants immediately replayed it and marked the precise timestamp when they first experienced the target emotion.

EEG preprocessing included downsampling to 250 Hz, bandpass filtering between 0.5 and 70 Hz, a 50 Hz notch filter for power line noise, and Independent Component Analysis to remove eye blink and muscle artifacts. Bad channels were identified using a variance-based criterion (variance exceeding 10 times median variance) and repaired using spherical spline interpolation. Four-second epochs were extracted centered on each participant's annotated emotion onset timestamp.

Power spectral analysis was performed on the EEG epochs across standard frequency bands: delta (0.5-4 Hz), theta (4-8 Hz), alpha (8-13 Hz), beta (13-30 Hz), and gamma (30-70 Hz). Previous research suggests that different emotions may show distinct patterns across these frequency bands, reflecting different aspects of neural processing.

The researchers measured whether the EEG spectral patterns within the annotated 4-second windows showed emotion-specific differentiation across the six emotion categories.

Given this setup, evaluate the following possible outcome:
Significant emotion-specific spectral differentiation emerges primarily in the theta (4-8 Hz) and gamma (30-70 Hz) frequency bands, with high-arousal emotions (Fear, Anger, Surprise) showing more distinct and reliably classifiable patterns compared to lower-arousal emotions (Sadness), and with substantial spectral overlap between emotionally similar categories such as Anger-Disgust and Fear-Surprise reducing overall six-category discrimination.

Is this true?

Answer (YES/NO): NO